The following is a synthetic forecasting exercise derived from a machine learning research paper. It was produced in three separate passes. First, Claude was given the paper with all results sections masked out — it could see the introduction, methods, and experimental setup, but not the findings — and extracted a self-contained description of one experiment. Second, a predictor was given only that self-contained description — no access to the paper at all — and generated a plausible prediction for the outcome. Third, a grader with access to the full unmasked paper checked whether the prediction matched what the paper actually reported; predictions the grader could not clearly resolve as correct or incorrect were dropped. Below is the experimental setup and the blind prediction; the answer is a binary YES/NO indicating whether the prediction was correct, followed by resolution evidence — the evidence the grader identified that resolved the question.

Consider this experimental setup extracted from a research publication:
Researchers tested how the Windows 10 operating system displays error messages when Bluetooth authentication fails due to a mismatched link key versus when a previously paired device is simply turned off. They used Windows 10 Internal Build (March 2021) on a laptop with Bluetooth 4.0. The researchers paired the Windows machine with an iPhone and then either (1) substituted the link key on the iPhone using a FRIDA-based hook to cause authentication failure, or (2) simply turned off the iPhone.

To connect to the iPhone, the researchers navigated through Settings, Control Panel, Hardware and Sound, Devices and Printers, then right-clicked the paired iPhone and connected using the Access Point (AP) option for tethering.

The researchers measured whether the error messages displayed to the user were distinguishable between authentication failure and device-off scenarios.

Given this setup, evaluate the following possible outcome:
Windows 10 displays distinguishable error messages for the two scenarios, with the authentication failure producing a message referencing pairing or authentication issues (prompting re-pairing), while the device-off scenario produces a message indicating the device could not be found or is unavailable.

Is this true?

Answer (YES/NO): NO